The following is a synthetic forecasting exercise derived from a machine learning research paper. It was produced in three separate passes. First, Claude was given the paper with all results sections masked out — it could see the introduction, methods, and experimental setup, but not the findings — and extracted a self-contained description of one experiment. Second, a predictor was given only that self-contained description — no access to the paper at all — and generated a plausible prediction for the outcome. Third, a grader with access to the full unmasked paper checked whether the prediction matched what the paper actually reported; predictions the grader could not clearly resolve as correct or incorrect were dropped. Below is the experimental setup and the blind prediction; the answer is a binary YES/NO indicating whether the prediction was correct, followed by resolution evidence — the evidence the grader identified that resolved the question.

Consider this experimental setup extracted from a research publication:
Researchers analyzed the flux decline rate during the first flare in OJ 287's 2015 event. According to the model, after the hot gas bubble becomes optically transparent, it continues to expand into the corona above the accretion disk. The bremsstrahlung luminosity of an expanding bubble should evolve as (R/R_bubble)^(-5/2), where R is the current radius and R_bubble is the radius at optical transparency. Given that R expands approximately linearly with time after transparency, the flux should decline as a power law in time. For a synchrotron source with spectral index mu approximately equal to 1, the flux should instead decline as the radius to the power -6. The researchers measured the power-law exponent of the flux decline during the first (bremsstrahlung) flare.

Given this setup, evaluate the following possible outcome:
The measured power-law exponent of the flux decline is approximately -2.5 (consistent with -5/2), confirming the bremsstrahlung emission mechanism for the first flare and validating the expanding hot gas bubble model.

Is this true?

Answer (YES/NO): YES